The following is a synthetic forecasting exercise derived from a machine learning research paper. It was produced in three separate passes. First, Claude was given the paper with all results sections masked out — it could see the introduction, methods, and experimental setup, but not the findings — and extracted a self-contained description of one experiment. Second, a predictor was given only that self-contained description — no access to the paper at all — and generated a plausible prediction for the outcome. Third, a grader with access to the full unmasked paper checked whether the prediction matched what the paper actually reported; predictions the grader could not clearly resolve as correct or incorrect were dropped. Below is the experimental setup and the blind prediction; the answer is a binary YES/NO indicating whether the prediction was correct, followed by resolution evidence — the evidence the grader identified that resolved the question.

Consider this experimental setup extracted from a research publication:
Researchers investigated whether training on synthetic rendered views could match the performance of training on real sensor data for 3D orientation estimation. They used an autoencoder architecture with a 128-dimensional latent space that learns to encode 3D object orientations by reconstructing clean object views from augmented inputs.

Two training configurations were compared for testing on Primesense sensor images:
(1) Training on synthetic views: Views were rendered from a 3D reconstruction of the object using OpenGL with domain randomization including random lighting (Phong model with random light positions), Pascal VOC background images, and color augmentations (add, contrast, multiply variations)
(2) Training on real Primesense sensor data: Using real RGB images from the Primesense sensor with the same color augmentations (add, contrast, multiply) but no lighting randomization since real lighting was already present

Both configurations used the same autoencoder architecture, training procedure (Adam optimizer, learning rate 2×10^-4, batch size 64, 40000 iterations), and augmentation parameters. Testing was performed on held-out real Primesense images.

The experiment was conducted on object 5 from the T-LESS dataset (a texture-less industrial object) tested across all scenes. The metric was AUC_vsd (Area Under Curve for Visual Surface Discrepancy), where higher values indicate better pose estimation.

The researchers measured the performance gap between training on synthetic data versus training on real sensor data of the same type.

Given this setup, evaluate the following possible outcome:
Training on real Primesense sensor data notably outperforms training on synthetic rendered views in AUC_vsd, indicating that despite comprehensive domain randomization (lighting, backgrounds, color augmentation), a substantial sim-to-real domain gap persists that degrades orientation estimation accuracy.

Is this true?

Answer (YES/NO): NO